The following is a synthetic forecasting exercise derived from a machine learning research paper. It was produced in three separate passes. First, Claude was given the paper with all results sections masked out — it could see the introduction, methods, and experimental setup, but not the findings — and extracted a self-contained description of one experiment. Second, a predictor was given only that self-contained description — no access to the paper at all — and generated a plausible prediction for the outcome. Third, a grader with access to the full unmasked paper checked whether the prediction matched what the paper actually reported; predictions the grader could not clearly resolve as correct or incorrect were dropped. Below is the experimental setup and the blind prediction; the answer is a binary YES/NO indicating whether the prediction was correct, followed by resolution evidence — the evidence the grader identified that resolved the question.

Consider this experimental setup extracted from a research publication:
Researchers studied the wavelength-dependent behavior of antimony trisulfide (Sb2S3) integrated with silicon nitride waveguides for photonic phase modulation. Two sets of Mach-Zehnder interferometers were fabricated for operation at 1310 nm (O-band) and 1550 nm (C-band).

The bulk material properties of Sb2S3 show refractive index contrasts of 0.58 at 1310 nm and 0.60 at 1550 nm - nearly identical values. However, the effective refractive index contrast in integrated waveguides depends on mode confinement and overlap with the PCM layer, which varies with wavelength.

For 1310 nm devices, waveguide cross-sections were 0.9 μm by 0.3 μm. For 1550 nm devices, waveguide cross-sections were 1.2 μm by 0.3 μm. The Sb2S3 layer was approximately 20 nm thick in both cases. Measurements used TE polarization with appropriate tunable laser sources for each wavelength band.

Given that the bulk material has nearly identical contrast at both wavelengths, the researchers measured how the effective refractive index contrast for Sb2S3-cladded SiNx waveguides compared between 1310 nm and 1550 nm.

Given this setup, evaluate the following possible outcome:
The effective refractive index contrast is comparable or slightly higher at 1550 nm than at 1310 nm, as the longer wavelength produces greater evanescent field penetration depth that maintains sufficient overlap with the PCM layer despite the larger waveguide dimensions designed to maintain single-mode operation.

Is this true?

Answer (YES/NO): NO